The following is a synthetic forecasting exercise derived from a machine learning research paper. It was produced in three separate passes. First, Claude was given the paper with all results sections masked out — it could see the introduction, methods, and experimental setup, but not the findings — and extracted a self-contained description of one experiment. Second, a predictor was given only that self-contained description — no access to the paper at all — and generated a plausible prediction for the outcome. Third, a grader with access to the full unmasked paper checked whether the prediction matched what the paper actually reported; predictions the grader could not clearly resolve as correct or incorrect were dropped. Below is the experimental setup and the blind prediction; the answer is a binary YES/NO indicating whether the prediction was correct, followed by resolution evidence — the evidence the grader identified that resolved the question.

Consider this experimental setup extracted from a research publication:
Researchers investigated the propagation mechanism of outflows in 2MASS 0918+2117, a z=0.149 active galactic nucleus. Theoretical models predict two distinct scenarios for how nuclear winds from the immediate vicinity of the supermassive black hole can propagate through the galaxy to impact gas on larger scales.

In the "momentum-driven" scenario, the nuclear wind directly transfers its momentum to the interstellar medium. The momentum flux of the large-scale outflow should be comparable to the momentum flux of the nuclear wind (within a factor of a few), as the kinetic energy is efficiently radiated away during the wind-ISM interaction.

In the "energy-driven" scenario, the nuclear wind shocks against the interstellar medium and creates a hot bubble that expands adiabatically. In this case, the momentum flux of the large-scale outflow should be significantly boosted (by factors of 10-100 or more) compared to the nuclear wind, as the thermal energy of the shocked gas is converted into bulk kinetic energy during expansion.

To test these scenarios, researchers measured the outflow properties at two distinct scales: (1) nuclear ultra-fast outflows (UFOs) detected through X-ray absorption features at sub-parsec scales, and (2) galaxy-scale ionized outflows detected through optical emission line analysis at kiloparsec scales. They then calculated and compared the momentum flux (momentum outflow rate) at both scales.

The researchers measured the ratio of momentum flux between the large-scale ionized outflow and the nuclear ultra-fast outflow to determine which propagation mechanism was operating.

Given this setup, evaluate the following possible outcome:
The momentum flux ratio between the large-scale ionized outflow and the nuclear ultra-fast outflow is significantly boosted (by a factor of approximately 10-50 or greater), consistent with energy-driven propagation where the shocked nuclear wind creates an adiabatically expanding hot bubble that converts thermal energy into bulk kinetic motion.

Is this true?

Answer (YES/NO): NO